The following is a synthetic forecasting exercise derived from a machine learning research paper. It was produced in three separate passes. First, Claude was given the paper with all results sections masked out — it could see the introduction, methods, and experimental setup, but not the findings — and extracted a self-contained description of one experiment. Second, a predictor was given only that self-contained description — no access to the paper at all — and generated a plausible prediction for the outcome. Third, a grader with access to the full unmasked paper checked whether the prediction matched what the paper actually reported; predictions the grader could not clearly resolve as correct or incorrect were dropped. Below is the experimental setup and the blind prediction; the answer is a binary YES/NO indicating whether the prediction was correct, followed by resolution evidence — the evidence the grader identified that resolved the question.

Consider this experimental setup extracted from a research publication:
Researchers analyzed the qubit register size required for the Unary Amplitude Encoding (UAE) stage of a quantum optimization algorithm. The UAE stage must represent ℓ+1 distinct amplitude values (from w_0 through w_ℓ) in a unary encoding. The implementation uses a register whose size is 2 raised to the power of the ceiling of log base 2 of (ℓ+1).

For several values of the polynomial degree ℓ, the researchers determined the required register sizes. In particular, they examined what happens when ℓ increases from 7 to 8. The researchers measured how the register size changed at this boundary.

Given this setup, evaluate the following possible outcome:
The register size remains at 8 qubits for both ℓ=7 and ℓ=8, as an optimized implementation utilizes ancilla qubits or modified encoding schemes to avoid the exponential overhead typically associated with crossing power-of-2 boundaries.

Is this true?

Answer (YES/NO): NO